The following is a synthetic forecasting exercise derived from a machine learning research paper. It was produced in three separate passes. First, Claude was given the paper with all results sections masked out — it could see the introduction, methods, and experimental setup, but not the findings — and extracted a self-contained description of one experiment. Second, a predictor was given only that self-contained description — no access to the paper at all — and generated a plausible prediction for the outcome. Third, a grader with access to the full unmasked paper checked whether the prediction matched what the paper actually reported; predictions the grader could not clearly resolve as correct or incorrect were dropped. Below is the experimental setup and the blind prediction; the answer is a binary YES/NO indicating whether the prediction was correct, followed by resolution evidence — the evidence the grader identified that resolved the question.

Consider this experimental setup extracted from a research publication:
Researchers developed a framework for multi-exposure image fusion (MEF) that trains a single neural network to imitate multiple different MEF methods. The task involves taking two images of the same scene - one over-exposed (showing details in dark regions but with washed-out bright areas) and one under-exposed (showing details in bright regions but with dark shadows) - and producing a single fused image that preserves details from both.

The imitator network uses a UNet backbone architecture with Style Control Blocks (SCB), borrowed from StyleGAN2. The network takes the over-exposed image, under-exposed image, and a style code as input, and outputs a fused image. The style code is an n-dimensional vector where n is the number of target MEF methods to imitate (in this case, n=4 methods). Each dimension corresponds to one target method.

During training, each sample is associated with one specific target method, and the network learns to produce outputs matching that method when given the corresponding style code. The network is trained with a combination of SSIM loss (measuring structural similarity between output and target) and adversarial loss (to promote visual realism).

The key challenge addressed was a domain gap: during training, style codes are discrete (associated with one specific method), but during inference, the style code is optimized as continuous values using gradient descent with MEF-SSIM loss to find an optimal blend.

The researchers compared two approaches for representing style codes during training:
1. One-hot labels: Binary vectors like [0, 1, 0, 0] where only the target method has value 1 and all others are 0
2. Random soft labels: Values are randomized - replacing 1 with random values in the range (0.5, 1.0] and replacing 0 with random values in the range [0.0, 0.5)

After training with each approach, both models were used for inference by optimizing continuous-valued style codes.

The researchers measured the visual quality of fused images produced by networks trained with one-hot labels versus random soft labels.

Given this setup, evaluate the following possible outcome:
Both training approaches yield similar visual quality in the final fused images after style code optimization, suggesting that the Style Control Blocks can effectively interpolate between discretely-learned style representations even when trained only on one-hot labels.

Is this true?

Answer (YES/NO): NO